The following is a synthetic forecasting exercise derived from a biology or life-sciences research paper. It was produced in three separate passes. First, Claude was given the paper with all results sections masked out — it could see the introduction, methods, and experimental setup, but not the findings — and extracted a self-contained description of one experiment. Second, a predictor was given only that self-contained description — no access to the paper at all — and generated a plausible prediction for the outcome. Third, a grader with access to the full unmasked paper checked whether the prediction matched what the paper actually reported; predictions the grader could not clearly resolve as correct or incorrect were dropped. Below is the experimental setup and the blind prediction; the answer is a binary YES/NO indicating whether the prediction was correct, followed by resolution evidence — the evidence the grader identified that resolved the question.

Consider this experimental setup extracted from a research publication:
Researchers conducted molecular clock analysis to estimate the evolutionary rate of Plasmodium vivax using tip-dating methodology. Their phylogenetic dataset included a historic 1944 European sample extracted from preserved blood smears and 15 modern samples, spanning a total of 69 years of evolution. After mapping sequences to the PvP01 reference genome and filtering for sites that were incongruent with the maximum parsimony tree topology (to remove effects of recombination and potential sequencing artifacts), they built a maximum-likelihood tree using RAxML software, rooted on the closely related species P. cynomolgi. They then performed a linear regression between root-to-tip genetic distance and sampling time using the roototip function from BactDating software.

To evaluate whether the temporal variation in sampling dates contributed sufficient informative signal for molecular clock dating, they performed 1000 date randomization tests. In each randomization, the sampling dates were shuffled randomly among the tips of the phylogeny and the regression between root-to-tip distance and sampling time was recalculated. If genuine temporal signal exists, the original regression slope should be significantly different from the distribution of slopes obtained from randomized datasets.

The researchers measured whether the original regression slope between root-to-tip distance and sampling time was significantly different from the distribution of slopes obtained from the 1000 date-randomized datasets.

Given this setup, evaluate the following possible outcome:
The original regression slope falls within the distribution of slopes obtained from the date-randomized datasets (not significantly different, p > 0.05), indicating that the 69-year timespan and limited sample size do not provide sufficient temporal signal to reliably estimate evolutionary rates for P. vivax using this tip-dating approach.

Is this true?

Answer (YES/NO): NO